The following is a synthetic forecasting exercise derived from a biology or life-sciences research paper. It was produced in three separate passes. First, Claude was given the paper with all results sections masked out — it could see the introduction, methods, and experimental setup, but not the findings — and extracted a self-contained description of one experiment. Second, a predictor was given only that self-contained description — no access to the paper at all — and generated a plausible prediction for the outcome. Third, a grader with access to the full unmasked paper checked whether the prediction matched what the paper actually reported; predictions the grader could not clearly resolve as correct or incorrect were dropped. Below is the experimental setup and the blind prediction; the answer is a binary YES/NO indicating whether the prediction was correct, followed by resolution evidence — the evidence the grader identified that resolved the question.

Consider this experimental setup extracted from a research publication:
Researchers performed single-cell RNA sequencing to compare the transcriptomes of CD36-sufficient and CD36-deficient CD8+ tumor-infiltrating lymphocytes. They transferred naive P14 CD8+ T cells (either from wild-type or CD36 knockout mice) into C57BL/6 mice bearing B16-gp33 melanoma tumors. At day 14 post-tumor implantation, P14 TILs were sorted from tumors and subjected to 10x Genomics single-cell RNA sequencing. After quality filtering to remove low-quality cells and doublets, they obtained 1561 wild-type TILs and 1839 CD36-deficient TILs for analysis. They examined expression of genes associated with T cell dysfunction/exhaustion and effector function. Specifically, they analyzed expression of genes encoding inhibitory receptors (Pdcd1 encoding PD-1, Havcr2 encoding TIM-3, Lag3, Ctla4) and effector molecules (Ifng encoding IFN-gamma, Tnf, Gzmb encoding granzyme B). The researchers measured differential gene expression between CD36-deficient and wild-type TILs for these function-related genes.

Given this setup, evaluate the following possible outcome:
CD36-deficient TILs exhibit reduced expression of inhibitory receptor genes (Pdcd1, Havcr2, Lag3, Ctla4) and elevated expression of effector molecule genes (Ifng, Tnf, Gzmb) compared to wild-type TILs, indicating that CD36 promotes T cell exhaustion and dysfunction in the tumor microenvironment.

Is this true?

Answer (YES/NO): NO